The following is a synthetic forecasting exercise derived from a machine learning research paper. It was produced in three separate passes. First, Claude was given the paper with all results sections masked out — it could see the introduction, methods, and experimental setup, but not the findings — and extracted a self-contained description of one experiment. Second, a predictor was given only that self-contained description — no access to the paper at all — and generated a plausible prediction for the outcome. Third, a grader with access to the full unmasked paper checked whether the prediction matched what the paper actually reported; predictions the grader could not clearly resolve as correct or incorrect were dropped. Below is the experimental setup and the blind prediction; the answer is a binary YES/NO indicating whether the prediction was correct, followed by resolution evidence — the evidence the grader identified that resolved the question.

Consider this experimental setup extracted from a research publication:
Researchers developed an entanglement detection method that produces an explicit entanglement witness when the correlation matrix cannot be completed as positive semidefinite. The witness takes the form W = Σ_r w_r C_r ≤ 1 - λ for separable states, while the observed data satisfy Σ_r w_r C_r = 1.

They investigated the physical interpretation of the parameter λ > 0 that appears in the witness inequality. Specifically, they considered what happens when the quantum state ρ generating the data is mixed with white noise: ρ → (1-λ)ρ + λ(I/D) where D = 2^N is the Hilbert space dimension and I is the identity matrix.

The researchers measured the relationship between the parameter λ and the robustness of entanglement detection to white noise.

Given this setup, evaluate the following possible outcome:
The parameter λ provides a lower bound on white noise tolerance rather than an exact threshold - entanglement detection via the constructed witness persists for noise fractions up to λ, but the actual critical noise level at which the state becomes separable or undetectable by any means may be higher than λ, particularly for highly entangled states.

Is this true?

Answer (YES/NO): NO